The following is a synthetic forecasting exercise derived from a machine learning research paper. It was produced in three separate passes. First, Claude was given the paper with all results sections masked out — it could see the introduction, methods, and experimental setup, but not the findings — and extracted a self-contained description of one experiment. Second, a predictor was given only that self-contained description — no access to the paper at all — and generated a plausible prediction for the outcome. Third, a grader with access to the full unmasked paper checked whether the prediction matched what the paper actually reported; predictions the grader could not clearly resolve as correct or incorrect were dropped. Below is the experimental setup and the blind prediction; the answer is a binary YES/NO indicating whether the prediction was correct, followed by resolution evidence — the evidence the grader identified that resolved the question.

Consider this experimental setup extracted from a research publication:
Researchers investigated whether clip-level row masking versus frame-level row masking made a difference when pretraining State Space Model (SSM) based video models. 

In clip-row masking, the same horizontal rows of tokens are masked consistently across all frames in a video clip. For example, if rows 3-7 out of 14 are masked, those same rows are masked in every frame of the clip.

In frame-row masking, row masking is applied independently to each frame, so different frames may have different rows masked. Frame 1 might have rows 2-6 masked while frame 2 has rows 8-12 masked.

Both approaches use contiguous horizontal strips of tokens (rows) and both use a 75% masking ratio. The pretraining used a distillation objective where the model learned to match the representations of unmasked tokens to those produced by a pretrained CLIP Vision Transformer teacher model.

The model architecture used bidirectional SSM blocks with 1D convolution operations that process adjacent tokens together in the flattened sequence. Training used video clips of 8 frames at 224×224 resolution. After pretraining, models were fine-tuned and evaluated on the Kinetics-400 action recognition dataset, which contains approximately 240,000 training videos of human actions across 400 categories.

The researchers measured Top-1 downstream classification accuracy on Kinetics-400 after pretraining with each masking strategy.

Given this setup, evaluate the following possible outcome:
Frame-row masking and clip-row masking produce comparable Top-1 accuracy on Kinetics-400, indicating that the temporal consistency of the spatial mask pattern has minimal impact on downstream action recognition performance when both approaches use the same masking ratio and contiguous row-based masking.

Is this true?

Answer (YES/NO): NO